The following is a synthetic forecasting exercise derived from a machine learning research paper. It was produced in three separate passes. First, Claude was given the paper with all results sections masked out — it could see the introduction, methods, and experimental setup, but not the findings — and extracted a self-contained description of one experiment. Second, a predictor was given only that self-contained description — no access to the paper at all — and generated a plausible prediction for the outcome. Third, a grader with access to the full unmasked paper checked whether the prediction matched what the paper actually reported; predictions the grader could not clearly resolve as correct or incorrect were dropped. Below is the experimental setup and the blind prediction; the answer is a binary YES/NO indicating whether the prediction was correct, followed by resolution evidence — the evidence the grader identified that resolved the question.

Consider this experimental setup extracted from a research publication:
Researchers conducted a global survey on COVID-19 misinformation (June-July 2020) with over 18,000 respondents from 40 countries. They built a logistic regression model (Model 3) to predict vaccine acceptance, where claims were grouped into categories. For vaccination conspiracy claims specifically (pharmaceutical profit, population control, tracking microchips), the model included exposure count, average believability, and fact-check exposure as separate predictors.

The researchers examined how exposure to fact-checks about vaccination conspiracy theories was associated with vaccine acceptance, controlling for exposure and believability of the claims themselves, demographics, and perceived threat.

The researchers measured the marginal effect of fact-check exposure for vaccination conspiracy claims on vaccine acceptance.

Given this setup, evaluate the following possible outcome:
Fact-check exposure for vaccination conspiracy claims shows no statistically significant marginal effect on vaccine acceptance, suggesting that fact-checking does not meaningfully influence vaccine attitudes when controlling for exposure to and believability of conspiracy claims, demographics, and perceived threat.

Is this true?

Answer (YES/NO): NO